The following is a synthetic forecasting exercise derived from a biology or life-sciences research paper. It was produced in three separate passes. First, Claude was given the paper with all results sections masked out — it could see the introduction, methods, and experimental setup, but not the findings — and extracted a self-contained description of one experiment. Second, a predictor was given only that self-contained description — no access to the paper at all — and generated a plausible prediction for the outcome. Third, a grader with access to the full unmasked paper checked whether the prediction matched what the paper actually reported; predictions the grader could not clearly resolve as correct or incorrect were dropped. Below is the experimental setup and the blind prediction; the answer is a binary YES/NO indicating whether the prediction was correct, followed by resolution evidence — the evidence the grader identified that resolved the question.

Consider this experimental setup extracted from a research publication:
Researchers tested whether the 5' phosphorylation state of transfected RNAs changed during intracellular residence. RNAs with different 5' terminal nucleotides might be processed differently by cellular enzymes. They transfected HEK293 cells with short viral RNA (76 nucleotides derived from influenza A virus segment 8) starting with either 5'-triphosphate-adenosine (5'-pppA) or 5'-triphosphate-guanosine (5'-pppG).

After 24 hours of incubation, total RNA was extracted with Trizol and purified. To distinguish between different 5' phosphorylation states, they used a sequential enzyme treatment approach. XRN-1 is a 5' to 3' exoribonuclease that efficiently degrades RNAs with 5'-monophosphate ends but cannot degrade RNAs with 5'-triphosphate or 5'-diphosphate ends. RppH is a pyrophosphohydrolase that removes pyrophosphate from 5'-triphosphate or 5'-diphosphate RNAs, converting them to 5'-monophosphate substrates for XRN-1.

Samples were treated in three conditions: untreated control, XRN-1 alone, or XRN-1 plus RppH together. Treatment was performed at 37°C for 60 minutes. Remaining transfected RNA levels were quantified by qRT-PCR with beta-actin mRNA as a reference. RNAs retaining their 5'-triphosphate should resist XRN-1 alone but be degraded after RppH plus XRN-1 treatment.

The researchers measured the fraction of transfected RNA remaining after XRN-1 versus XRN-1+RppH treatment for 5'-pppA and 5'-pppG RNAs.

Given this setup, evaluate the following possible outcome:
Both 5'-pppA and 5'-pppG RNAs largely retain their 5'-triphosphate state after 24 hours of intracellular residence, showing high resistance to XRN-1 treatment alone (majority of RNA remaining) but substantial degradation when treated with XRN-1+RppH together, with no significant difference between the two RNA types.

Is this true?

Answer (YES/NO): NO